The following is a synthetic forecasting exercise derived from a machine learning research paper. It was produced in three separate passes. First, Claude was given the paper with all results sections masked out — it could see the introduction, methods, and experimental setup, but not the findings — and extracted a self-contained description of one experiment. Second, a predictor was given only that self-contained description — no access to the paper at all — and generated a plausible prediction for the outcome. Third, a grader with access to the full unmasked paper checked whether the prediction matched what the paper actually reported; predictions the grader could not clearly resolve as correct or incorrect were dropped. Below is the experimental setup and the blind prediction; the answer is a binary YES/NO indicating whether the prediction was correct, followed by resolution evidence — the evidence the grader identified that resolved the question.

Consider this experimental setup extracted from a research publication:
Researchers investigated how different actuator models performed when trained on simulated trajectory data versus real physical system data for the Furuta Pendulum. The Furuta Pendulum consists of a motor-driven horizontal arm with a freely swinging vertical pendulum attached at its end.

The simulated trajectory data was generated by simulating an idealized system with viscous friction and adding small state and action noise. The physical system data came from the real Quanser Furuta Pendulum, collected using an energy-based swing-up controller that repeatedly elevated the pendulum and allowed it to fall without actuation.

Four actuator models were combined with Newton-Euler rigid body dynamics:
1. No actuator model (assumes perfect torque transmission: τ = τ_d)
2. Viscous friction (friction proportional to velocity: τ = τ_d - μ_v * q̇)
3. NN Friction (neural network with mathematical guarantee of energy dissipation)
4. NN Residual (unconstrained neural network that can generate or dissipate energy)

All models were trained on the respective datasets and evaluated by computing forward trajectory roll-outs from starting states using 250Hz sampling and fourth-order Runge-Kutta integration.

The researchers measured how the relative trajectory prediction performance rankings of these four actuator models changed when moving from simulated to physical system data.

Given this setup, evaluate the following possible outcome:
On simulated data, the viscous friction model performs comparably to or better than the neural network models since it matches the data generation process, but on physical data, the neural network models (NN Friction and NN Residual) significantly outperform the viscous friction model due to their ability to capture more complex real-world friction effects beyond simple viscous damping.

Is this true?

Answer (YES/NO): NO